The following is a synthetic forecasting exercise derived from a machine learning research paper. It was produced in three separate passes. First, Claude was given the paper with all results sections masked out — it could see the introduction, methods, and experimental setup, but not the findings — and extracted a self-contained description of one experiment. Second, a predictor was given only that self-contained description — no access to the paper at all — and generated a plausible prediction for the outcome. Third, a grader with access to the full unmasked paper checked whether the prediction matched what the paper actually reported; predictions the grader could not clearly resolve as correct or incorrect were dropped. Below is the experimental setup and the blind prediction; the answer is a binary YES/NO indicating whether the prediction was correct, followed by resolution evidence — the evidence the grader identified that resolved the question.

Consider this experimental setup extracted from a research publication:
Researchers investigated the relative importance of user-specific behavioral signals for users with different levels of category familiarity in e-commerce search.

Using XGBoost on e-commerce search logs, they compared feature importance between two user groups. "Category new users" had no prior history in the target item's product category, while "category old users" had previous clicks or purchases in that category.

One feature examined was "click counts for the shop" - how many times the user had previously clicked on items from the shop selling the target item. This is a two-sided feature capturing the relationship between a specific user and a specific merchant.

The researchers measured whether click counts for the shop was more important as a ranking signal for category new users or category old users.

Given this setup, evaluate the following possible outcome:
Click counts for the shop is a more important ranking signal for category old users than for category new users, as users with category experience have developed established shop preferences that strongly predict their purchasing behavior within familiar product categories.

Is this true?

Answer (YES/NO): YES